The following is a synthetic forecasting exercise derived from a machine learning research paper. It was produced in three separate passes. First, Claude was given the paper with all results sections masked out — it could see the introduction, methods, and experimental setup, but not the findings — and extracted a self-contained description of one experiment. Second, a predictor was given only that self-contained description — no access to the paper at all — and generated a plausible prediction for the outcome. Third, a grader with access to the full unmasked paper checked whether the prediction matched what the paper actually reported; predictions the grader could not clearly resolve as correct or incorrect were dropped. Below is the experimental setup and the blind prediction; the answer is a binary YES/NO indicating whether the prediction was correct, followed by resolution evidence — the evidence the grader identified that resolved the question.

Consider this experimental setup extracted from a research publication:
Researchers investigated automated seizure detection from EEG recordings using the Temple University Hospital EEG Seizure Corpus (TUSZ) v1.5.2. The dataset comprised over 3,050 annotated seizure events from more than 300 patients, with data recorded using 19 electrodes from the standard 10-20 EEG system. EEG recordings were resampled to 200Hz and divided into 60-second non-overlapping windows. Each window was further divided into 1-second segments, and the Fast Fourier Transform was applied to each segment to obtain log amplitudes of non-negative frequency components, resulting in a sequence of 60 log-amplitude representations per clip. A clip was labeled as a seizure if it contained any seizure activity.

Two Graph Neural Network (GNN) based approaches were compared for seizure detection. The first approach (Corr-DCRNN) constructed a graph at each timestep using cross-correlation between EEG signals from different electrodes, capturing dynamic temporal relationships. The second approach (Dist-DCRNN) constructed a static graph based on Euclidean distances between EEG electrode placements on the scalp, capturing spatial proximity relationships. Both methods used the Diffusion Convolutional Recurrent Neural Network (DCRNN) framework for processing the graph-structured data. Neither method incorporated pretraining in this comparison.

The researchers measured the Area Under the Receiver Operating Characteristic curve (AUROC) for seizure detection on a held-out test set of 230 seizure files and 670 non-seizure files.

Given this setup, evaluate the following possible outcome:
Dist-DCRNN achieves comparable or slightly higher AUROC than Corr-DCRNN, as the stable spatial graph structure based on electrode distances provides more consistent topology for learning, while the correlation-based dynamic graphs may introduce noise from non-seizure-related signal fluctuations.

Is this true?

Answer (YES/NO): NO